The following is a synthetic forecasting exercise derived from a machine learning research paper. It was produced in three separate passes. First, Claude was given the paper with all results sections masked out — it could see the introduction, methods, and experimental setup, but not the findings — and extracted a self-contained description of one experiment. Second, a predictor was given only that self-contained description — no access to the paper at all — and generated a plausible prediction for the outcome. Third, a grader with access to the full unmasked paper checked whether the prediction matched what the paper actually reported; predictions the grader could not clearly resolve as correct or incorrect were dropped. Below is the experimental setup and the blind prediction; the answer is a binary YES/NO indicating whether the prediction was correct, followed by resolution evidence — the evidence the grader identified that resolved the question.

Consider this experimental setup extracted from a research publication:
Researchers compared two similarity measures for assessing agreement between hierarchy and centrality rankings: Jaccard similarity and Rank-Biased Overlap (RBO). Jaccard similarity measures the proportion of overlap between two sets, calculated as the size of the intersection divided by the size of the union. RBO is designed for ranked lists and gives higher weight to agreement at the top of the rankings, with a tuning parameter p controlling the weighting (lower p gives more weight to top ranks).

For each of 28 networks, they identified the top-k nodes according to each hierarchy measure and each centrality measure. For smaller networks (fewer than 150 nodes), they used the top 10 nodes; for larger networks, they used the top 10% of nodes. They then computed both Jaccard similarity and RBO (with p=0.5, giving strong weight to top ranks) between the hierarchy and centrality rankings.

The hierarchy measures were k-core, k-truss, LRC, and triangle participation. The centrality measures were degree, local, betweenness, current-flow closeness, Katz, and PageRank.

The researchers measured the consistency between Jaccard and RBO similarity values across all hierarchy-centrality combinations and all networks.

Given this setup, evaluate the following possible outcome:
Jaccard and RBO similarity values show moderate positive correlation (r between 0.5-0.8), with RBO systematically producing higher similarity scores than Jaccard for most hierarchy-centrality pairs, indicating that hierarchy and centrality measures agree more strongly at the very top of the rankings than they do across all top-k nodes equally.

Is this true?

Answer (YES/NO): NO